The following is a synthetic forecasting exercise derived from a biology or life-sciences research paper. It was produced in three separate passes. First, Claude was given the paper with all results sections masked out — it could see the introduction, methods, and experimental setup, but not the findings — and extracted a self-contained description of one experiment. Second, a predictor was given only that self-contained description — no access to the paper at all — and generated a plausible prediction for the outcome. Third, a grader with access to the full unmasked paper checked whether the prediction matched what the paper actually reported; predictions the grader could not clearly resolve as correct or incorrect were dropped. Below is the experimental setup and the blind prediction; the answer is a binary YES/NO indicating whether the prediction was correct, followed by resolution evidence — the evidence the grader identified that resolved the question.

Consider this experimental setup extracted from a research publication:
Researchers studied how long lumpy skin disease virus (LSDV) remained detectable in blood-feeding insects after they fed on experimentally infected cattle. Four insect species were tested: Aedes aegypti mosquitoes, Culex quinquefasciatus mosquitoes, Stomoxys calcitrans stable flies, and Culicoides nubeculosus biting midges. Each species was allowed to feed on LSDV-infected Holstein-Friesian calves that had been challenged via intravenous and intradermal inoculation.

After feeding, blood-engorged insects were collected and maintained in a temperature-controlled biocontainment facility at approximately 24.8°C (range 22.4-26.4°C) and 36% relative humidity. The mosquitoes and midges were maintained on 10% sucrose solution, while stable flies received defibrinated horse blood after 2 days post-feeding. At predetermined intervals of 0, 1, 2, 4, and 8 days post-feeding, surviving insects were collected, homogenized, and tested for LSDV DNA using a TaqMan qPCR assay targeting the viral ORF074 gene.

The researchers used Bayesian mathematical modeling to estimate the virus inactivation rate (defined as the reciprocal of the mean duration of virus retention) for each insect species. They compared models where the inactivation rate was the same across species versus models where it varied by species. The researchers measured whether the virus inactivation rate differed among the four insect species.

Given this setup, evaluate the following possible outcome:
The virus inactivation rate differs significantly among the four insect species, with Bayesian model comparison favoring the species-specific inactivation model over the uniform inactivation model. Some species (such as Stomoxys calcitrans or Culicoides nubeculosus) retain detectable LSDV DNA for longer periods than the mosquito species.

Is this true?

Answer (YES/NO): NO